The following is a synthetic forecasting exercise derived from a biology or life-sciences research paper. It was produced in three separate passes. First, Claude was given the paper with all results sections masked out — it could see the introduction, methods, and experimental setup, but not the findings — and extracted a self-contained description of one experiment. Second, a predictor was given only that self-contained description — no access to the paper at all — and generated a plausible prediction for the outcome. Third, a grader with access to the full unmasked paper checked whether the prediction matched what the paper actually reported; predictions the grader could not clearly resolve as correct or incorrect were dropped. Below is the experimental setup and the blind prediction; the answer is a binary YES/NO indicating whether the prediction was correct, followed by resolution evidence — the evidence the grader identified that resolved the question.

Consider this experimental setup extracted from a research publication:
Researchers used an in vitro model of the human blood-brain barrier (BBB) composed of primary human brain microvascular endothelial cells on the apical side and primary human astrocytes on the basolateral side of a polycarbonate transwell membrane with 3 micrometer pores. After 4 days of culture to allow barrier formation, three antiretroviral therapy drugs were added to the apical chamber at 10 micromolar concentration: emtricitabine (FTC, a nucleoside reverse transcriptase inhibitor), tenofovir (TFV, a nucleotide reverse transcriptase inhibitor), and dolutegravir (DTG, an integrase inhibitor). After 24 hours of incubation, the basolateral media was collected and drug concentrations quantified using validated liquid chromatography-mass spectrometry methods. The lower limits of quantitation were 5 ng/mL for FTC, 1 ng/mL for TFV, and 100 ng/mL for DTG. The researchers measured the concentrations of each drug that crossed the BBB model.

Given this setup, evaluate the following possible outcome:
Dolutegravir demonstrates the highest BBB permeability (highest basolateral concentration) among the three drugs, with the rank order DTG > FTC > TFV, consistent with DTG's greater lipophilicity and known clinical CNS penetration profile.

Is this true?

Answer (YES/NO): NO